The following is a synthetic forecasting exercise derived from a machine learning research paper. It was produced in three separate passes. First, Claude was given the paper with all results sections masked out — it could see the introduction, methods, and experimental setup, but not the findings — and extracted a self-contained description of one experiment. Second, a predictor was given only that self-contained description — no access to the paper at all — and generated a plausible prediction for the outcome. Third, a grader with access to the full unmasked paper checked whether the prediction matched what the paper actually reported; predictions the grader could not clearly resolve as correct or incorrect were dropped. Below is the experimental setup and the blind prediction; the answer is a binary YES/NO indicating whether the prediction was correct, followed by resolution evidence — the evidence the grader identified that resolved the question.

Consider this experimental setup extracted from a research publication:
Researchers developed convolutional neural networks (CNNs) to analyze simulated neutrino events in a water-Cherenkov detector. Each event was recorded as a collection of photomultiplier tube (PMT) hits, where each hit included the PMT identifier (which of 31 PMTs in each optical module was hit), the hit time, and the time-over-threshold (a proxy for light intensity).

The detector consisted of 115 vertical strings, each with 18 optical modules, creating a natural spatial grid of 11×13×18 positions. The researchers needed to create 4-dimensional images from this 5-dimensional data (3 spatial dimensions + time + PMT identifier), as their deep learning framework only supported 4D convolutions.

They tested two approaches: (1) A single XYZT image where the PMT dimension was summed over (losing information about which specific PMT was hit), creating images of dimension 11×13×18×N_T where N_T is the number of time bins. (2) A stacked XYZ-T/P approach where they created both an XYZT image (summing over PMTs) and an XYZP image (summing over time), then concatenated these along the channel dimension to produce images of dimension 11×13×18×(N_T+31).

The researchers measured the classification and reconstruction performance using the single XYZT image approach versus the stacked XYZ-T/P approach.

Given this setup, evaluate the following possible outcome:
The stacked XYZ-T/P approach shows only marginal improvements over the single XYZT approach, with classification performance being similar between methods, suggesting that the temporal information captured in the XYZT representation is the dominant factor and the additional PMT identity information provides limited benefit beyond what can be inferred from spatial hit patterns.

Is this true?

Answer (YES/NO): NO